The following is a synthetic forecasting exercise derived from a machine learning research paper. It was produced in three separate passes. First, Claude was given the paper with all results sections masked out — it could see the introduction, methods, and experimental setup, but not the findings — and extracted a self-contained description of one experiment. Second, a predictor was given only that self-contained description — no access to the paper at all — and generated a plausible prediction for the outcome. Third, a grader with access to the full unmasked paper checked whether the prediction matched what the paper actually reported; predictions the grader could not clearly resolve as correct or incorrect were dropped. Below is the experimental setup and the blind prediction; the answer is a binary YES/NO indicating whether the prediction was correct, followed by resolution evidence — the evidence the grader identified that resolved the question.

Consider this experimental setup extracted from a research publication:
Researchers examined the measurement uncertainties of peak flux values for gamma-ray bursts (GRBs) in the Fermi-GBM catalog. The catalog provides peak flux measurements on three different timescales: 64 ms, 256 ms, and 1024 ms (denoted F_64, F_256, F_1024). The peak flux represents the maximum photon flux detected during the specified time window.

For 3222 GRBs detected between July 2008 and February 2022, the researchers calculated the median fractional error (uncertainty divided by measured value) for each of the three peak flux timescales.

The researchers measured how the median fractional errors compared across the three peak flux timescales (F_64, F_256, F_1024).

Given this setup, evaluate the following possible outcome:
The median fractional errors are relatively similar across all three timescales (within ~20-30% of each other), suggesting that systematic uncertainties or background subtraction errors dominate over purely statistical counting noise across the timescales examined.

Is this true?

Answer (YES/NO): NO